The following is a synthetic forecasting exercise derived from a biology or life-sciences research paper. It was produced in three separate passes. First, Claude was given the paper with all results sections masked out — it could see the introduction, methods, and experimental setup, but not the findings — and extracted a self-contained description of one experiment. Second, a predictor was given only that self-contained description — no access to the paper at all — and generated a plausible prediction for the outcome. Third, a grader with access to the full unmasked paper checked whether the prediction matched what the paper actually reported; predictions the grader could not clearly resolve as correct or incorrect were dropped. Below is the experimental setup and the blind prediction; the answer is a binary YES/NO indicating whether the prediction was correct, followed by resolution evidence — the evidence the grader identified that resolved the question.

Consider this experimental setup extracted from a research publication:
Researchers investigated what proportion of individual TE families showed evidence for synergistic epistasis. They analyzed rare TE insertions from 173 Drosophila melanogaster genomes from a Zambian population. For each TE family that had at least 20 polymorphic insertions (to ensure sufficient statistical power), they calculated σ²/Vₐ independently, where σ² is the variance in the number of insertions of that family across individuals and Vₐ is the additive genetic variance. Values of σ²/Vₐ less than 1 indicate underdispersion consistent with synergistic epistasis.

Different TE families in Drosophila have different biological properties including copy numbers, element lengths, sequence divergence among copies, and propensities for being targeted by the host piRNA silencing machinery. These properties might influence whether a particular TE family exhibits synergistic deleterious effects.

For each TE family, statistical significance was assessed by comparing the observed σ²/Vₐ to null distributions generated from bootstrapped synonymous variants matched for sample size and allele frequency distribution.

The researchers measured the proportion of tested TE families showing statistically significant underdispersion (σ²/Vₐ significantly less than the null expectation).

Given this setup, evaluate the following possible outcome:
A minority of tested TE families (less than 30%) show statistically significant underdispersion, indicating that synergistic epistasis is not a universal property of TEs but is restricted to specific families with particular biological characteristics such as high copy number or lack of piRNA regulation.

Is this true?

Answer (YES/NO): NO